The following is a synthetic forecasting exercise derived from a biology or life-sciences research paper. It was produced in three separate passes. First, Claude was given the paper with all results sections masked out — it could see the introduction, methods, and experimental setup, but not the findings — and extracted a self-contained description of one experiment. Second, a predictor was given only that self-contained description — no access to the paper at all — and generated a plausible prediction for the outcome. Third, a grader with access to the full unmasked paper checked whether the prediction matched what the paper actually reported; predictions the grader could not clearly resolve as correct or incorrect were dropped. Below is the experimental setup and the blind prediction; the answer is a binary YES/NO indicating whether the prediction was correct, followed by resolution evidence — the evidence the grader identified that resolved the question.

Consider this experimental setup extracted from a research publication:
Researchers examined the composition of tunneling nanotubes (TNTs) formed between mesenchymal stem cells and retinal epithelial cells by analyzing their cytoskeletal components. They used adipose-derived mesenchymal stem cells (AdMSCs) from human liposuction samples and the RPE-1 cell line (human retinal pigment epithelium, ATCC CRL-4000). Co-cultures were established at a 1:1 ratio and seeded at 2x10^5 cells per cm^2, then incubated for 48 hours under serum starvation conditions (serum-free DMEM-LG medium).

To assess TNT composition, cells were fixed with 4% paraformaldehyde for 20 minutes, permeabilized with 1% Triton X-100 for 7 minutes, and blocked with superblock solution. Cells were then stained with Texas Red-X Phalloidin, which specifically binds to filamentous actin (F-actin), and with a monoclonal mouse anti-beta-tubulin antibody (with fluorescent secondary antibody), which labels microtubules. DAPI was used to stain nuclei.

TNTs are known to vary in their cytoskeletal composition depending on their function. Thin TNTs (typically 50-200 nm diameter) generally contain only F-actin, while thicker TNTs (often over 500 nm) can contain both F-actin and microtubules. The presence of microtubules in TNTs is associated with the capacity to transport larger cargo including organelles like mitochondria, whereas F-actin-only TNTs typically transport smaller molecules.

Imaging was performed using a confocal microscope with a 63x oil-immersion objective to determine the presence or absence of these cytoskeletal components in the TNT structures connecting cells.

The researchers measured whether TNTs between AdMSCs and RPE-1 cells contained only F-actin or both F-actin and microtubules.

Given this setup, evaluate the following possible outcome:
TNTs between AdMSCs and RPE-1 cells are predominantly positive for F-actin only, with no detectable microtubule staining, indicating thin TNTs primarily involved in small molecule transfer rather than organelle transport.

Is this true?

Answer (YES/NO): NO